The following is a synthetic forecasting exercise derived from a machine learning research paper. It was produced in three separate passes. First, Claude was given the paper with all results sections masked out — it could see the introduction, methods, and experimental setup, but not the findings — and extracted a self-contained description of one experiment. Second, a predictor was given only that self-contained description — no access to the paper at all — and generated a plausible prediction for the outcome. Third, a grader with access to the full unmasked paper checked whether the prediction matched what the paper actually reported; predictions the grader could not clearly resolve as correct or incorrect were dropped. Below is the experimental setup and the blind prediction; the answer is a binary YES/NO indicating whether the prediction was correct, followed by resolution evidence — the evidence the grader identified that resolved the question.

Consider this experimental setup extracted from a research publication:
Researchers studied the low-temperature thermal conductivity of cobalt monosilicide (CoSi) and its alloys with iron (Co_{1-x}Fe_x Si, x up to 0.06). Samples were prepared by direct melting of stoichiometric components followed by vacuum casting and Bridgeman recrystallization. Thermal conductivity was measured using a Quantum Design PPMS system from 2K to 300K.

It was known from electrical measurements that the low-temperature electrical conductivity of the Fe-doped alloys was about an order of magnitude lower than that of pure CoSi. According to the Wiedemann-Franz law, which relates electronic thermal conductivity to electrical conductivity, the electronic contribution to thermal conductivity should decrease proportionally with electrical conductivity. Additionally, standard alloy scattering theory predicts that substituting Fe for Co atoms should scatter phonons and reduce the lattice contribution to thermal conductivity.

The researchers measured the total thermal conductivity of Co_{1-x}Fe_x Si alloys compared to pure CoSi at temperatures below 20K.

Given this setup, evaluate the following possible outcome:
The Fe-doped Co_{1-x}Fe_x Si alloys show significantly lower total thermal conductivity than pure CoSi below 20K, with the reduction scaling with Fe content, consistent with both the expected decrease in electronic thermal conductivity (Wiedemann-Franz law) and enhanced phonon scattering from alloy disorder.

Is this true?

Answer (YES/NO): NO